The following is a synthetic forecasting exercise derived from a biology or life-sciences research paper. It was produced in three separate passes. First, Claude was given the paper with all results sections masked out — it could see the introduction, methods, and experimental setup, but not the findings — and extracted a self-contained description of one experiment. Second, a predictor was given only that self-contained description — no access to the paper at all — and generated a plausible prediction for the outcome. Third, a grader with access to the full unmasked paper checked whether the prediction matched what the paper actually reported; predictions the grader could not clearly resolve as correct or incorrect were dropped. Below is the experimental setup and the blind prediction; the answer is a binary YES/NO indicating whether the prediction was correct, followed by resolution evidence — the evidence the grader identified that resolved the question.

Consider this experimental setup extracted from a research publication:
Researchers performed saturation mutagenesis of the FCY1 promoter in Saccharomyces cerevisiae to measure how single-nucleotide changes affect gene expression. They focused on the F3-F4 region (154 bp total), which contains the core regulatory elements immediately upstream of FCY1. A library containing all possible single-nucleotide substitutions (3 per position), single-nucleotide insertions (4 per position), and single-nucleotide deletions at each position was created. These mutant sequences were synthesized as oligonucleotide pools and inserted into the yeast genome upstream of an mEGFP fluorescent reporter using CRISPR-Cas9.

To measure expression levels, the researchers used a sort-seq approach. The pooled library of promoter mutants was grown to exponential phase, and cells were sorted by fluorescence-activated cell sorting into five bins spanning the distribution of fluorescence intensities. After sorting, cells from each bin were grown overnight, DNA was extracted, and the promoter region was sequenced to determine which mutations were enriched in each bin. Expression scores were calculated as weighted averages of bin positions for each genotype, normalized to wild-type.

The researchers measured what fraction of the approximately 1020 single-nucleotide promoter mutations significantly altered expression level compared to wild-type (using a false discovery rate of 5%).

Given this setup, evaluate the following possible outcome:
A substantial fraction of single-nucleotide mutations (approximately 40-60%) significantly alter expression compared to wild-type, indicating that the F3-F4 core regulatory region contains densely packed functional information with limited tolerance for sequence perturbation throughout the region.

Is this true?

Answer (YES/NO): NO